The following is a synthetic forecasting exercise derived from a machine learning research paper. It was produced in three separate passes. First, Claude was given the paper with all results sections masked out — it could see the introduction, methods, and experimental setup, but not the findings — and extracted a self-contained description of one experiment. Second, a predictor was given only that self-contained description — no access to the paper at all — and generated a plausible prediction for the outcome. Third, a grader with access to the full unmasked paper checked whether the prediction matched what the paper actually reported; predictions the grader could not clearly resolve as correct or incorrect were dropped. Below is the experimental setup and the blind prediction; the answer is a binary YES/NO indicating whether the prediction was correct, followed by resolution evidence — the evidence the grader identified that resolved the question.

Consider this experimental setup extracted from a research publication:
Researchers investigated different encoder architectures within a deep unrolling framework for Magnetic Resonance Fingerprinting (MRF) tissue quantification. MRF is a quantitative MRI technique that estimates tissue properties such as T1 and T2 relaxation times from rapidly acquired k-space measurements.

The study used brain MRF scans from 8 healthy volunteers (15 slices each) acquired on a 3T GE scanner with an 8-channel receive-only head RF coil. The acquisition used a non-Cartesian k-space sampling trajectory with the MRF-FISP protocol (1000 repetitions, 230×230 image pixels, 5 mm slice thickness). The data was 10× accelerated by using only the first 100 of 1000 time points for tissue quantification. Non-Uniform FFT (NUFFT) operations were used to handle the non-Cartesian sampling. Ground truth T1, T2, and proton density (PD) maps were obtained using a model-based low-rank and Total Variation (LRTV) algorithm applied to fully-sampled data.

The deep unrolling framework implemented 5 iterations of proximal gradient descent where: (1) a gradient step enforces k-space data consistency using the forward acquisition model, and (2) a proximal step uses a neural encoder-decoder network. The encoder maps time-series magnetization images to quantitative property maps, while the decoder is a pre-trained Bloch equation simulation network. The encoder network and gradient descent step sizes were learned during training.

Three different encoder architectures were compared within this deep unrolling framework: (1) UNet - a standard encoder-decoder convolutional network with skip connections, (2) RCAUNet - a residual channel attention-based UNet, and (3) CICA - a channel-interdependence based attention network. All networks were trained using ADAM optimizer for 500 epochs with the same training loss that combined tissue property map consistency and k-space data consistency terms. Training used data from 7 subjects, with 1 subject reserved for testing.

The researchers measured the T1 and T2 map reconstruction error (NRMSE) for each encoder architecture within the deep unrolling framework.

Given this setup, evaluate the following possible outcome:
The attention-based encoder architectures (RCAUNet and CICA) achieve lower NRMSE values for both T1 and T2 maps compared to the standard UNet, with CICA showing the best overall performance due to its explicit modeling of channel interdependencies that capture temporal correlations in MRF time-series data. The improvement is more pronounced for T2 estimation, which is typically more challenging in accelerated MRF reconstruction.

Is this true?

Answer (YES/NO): NO